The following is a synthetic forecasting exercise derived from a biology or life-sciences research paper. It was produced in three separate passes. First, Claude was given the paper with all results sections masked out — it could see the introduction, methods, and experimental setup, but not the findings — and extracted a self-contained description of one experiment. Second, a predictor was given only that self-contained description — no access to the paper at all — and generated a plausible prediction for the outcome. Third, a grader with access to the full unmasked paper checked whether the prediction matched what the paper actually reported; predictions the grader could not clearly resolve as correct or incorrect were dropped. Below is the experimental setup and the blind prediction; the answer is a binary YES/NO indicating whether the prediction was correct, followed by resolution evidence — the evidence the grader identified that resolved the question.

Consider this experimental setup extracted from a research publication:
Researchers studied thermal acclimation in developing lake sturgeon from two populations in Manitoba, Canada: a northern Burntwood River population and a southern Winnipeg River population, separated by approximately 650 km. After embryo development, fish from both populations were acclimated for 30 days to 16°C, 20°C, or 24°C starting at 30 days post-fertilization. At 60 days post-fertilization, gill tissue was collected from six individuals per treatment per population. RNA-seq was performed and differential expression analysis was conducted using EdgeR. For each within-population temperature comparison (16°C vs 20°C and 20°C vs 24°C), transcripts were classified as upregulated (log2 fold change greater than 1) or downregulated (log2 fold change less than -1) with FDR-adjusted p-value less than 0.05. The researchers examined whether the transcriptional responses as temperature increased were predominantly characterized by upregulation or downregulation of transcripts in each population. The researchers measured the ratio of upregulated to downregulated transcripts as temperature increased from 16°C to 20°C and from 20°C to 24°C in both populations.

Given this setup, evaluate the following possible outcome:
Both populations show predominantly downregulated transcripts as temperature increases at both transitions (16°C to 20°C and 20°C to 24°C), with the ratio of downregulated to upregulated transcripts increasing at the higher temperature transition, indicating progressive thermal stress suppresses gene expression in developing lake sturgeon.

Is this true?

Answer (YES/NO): NO